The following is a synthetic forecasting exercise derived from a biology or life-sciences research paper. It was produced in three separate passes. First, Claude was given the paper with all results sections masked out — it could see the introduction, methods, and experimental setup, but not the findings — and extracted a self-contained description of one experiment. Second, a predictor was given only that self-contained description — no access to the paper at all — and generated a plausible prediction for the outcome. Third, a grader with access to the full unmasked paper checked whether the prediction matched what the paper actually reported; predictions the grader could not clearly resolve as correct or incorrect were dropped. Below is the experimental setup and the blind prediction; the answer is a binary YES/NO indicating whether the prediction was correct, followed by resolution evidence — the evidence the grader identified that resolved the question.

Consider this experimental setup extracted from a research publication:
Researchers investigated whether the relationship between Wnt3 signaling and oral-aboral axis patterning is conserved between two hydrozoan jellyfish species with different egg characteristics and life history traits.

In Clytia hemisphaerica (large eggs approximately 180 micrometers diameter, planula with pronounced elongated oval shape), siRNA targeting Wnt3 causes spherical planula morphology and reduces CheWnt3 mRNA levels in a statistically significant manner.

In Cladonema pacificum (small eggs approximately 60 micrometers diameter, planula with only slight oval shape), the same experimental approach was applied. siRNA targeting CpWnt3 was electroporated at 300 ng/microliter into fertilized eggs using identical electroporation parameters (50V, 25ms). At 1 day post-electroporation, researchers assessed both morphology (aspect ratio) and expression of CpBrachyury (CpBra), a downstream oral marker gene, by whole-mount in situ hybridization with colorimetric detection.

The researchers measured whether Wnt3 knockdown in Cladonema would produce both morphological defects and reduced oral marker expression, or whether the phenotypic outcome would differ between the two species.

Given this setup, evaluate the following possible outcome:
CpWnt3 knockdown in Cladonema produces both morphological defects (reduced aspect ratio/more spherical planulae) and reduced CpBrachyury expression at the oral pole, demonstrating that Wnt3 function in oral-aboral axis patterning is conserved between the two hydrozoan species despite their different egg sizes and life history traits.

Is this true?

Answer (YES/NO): NO